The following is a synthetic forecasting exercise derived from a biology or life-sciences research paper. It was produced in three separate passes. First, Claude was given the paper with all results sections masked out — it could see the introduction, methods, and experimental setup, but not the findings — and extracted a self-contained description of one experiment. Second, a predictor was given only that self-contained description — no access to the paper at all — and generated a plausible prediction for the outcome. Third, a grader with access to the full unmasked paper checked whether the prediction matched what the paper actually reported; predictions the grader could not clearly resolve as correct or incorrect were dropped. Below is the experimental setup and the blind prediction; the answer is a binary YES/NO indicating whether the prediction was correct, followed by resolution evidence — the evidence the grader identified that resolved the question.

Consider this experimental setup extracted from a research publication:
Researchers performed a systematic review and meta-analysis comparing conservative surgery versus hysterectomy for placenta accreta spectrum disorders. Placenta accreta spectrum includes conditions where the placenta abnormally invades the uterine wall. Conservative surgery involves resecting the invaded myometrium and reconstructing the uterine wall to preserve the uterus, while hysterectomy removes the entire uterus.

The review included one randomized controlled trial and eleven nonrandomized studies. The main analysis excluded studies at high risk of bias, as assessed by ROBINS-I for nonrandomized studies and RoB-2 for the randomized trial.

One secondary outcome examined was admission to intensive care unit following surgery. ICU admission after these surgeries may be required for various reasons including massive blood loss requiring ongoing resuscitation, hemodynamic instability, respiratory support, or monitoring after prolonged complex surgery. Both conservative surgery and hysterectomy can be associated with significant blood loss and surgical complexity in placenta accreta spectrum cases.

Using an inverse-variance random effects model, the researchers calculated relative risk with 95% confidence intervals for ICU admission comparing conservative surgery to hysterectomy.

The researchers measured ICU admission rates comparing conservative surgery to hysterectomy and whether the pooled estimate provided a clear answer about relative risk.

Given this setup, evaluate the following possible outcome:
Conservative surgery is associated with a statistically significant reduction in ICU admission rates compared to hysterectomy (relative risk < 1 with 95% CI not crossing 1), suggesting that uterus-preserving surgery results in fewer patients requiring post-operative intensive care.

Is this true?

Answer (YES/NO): NO